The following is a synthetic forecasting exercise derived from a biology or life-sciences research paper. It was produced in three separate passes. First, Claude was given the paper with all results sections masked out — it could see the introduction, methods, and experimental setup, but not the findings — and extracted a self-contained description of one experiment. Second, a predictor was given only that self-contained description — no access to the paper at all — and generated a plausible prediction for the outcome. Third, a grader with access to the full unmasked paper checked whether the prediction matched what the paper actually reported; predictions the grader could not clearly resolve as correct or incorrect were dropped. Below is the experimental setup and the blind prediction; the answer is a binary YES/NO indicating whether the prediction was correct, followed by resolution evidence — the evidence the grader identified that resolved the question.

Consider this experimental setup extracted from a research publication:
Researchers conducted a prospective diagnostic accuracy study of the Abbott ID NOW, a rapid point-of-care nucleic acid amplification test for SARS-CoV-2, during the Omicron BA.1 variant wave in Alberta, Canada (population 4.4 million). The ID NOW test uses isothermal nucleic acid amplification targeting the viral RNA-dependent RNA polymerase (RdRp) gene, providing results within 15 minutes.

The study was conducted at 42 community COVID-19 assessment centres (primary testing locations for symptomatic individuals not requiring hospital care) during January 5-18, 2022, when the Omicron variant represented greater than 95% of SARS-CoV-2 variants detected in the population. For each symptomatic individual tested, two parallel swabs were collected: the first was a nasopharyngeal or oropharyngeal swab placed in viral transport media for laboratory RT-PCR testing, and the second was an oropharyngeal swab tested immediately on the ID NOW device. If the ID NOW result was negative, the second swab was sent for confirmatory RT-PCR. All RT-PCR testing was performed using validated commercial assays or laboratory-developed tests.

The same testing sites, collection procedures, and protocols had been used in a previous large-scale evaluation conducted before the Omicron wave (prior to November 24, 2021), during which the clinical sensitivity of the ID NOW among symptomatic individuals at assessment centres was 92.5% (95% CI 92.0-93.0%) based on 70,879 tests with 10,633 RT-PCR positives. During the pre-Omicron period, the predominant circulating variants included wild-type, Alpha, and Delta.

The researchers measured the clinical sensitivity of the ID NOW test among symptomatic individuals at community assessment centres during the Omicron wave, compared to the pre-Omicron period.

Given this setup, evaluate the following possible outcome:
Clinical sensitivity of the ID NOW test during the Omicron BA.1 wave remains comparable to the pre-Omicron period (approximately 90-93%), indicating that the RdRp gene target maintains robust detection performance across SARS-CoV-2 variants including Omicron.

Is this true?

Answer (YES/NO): NO